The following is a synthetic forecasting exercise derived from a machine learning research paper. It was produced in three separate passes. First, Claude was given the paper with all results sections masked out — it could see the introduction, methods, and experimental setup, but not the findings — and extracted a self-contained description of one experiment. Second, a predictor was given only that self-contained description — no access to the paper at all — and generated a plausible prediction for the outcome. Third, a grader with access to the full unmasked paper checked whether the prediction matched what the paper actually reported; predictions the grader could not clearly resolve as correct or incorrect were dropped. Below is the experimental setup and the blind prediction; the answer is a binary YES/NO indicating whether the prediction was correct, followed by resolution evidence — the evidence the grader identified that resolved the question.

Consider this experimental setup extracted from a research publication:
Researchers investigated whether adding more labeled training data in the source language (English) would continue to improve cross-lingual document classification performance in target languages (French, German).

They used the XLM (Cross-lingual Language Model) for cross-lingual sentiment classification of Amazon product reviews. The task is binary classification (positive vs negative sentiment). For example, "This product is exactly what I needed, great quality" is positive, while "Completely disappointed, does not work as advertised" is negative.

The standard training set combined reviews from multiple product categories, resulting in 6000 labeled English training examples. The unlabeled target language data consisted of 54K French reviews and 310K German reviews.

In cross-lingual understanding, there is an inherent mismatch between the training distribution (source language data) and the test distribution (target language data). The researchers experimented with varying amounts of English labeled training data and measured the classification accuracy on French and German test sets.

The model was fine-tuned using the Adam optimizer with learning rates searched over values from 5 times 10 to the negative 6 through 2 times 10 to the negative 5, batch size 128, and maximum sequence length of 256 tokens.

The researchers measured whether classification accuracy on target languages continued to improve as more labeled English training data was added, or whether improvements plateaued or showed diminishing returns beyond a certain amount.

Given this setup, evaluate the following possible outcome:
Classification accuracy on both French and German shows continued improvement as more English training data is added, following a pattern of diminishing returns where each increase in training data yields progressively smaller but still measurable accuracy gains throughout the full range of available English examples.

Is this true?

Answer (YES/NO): NO